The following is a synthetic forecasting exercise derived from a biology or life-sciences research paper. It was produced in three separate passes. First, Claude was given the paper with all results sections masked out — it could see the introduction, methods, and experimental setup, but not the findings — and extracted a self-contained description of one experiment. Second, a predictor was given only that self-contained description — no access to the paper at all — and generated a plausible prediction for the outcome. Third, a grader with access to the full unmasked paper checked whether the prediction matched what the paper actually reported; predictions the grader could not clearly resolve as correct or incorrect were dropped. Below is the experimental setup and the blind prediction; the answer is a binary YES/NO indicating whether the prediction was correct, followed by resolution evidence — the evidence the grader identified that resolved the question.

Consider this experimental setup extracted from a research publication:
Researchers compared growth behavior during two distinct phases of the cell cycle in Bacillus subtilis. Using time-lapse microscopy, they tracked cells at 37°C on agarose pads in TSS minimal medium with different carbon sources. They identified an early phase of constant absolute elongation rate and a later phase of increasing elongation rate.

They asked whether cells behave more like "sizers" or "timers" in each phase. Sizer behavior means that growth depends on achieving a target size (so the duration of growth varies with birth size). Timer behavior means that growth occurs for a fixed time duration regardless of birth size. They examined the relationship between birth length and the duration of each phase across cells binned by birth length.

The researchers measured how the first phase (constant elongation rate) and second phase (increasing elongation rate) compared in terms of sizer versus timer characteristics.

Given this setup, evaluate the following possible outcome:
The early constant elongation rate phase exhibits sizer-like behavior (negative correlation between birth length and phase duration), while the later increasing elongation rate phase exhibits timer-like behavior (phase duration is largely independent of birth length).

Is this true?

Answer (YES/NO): YES